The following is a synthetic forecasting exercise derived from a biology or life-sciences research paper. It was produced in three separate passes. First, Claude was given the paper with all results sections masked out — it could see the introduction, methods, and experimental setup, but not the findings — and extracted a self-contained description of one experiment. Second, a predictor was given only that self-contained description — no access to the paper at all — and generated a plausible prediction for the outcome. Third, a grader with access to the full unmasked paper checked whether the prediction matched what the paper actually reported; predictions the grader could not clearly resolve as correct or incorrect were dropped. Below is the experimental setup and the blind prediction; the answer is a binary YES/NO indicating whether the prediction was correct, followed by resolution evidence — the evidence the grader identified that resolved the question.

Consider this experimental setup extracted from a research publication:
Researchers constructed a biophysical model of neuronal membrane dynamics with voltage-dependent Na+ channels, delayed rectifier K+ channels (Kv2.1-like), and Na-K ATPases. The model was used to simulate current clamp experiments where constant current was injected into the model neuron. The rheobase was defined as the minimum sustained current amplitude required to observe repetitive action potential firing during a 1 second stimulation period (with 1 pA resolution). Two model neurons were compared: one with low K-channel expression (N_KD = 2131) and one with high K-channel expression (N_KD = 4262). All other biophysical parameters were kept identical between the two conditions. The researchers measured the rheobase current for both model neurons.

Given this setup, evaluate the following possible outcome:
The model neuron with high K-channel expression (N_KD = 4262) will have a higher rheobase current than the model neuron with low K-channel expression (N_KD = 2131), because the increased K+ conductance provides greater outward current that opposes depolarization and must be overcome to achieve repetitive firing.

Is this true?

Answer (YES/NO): YES